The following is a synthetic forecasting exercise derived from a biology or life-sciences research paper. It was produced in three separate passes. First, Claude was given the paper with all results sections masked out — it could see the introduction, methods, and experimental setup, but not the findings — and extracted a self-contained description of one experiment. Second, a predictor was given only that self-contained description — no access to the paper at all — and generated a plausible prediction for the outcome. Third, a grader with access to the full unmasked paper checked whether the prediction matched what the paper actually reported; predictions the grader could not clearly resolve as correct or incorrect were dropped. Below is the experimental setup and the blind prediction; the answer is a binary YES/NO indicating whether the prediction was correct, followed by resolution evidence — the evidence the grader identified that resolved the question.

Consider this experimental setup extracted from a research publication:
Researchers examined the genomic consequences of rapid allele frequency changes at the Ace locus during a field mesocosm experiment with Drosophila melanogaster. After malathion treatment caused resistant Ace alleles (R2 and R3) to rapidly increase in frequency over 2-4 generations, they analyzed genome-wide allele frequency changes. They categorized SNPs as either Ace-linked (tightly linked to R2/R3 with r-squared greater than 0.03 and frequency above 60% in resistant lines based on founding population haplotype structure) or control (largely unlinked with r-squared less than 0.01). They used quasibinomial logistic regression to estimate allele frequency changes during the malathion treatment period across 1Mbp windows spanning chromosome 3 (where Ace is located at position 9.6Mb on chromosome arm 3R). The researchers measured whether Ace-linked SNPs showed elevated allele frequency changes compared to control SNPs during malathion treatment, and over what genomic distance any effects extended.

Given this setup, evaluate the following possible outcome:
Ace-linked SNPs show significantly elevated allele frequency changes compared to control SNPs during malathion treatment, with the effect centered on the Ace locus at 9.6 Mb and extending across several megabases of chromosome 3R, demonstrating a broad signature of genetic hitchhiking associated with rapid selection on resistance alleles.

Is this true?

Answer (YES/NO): YES